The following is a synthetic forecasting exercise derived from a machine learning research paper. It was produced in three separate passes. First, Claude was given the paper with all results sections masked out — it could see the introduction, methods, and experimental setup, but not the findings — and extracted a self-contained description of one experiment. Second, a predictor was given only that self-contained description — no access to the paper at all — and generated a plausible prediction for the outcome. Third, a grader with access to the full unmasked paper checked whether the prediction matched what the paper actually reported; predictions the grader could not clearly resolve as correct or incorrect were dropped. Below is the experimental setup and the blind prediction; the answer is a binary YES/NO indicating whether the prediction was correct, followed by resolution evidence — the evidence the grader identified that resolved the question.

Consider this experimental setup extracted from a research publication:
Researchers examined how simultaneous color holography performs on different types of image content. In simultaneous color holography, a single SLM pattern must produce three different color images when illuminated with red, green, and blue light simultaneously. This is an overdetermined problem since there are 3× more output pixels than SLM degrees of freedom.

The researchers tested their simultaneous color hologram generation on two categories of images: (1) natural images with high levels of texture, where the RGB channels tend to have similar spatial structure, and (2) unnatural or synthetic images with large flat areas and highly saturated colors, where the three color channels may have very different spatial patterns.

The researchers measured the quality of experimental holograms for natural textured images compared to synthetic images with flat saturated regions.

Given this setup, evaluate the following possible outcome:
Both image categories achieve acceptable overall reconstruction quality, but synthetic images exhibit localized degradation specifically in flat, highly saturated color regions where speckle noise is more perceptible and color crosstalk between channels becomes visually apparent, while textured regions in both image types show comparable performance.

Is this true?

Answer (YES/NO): NO